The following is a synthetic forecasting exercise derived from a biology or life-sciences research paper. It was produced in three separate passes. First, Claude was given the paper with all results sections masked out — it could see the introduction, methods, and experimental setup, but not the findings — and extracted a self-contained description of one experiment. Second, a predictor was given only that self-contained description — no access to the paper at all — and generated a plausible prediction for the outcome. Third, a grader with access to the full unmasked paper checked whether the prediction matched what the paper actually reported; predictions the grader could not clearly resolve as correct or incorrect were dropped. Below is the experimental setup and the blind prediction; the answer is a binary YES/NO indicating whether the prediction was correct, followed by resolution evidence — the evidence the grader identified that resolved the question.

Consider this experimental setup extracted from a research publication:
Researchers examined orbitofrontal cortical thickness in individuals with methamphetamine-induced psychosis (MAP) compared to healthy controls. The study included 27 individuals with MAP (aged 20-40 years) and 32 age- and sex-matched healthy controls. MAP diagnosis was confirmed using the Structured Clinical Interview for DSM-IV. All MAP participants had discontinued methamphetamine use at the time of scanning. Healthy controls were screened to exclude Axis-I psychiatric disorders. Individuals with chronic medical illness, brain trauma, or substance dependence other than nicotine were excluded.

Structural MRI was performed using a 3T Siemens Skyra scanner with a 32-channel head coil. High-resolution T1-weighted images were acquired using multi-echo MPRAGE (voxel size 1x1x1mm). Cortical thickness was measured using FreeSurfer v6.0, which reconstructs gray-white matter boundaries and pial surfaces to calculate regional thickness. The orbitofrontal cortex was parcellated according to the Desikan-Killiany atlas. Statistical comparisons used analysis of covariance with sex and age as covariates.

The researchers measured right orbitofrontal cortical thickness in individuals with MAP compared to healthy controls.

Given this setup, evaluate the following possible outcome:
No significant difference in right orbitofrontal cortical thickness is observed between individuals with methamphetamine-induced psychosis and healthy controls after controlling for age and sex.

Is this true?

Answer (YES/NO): NO